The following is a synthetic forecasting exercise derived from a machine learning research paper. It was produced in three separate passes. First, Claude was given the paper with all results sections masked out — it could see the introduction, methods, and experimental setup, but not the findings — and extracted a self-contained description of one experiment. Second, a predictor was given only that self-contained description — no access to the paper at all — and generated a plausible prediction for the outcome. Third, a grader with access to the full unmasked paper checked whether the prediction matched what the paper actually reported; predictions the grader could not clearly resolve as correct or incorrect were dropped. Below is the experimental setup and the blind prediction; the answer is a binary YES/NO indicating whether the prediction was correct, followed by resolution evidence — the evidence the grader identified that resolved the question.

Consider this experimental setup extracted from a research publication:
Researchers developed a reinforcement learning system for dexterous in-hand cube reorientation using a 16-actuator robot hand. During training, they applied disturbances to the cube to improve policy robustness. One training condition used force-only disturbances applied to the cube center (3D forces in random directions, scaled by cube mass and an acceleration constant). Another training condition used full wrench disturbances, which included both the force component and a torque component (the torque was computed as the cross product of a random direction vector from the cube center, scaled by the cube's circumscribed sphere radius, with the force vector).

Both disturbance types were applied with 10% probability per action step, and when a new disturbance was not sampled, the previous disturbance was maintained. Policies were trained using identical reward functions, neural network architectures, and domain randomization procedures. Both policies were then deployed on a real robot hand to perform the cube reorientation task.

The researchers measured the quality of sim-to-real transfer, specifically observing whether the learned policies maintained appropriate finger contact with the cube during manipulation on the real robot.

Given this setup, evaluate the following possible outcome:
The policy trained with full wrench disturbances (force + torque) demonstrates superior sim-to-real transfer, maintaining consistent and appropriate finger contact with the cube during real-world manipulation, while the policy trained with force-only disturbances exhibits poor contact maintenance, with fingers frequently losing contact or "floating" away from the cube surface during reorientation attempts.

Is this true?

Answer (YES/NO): YES